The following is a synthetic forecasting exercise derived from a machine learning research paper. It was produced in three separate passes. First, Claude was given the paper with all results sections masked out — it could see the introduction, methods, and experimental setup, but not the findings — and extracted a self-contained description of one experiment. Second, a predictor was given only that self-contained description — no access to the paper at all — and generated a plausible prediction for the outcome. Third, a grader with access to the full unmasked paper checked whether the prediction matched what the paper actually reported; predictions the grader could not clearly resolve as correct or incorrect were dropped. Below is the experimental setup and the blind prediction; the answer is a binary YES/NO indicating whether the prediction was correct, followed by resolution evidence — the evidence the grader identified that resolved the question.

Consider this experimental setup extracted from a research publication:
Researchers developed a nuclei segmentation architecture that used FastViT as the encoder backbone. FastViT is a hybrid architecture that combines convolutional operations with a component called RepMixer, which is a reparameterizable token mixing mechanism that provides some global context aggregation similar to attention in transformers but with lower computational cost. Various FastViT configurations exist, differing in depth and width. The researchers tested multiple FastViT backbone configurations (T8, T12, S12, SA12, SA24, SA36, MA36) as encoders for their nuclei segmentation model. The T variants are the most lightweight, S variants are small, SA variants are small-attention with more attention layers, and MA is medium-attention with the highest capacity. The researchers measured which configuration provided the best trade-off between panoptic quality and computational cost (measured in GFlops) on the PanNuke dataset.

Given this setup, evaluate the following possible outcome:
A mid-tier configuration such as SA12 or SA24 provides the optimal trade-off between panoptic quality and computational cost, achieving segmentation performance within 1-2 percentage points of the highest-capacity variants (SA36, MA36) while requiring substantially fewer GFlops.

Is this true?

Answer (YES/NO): NO